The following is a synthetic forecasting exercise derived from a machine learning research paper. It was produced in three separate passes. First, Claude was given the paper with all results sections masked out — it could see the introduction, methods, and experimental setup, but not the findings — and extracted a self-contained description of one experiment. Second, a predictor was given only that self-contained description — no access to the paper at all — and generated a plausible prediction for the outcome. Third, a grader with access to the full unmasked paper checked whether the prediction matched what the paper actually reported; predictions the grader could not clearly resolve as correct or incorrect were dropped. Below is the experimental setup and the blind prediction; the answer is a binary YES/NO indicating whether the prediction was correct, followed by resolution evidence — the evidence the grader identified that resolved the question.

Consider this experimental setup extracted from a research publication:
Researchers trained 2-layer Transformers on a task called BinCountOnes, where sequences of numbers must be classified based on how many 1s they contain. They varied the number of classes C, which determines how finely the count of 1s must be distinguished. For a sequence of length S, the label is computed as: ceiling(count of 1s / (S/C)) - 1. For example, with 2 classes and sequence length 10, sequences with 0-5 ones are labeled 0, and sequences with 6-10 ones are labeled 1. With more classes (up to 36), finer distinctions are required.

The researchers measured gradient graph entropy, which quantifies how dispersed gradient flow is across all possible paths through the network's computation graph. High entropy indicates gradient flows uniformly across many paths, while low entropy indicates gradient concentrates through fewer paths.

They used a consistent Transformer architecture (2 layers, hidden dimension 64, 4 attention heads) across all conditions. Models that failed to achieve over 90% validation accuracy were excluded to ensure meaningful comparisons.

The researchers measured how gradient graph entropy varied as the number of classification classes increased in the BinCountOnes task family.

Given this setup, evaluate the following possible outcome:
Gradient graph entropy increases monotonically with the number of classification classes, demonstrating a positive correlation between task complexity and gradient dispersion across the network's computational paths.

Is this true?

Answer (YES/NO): NO